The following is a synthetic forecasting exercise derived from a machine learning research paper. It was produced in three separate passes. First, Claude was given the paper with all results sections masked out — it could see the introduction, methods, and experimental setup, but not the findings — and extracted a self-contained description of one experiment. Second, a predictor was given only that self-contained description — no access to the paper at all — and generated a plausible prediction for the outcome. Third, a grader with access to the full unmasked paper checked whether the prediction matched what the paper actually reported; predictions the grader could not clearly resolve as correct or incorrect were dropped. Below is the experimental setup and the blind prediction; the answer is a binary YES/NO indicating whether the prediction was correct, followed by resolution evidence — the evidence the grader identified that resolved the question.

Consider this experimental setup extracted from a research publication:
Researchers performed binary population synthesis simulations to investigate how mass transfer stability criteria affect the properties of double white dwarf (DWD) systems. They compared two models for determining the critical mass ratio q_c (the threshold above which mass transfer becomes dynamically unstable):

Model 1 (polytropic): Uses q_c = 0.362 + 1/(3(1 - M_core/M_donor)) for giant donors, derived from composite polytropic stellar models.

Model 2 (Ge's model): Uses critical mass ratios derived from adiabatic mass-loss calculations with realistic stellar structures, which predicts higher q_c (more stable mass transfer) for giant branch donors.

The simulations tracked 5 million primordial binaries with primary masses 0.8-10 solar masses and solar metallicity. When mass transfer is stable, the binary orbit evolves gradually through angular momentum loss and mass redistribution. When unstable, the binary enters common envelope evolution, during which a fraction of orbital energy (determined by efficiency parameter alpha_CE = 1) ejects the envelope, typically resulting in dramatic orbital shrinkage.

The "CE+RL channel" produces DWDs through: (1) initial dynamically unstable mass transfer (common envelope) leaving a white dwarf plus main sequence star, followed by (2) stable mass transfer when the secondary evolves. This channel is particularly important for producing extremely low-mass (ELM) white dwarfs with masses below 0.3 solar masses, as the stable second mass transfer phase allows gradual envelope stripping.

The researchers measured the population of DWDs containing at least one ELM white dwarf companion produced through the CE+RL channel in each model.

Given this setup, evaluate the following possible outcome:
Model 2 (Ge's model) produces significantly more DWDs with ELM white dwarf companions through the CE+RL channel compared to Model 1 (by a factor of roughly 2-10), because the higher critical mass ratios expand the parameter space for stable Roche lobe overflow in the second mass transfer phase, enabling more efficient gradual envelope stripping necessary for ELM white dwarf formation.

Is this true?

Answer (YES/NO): NO